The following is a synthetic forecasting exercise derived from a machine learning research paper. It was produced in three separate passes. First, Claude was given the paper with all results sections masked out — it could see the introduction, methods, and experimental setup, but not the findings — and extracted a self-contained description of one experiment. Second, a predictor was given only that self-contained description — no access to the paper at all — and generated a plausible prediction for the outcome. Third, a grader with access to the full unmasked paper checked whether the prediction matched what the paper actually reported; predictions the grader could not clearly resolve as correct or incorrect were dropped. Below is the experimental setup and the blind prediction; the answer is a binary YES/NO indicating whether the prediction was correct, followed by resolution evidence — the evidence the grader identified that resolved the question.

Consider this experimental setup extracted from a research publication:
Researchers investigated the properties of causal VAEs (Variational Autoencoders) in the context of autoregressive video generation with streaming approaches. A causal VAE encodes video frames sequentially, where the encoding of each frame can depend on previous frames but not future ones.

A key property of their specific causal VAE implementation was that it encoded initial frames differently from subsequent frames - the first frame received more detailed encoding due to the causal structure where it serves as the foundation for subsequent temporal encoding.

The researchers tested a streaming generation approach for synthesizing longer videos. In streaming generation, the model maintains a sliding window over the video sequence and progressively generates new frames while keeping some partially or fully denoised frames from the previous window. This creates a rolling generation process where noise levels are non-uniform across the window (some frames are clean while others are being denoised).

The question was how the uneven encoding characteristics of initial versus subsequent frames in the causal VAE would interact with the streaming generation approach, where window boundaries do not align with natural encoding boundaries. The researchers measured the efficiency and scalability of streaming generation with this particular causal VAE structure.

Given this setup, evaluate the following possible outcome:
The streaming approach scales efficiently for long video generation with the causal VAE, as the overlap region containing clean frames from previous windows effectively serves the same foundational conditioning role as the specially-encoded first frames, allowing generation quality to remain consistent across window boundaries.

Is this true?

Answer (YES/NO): NO